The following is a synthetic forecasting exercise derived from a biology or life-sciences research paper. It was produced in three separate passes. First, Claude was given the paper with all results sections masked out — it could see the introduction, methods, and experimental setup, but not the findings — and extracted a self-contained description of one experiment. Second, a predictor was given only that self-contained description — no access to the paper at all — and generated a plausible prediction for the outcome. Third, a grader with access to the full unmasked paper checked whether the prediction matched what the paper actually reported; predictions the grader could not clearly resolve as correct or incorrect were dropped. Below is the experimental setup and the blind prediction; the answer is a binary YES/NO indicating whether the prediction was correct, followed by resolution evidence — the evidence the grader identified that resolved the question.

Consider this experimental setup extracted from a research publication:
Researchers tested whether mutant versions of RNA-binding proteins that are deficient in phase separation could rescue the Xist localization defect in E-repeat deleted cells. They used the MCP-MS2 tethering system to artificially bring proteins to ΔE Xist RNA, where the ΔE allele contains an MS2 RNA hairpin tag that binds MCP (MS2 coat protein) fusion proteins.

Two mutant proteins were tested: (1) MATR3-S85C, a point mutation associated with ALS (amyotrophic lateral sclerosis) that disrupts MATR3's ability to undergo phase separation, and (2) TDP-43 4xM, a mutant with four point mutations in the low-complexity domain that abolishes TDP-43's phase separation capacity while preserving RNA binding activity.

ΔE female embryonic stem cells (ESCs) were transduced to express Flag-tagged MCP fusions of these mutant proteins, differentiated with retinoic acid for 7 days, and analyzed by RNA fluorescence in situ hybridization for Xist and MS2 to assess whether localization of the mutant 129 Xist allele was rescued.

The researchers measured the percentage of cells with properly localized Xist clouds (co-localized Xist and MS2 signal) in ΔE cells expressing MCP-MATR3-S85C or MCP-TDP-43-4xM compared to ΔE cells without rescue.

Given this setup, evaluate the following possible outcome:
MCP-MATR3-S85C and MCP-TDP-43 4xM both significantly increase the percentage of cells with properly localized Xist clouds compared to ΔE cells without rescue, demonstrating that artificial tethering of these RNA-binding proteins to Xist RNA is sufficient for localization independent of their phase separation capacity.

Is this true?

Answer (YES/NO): NO